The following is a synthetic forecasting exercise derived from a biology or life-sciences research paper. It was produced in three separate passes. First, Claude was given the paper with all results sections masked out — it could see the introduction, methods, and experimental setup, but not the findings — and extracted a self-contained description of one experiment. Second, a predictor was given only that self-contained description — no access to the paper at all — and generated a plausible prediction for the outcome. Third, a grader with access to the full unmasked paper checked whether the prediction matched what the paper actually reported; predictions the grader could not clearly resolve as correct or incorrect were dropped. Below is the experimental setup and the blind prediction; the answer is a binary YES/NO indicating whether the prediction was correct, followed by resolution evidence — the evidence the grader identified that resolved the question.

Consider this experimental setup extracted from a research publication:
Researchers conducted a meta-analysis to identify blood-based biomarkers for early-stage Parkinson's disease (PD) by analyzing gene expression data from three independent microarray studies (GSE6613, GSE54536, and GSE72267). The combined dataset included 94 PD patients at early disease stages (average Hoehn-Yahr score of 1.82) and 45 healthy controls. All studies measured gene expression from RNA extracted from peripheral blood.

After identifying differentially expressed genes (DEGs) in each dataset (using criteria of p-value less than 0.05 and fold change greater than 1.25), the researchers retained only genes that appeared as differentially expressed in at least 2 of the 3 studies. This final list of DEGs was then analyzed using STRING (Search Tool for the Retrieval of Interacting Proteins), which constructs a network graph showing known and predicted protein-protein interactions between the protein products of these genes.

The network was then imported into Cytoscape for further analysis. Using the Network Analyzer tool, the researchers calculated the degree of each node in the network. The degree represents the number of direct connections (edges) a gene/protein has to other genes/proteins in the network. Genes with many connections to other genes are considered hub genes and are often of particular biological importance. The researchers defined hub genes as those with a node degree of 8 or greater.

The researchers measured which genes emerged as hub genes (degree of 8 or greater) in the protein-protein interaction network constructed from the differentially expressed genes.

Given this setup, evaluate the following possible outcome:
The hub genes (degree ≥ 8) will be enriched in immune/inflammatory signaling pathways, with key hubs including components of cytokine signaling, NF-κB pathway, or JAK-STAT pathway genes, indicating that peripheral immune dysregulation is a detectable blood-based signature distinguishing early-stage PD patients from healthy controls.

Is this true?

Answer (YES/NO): NO